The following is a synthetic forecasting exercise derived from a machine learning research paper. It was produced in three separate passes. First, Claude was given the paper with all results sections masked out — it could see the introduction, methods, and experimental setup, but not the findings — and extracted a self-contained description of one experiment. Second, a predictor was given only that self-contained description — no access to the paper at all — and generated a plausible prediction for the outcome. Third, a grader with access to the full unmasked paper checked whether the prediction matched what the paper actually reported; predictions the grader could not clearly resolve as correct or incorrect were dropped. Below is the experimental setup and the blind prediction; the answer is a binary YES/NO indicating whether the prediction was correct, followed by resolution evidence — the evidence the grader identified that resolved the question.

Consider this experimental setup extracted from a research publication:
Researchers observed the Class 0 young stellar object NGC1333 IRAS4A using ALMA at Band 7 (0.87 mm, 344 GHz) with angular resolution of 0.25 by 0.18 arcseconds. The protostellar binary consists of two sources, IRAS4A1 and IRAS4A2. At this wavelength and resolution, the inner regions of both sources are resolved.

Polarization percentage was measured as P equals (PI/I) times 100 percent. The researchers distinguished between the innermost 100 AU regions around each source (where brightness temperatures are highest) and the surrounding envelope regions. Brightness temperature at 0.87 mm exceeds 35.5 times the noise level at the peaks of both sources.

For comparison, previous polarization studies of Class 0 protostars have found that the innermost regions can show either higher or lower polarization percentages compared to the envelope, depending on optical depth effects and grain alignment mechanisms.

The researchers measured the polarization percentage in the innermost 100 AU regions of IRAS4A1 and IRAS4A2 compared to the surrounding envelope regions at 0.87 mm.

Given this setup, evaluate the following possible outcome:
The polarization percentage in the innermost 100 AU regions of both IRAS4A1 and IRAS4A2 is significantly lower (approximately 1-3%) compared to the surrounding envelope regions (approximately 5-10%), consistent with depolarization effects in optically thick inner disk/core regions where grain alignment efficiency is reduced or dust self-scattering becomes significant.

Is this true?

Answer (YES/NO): NO